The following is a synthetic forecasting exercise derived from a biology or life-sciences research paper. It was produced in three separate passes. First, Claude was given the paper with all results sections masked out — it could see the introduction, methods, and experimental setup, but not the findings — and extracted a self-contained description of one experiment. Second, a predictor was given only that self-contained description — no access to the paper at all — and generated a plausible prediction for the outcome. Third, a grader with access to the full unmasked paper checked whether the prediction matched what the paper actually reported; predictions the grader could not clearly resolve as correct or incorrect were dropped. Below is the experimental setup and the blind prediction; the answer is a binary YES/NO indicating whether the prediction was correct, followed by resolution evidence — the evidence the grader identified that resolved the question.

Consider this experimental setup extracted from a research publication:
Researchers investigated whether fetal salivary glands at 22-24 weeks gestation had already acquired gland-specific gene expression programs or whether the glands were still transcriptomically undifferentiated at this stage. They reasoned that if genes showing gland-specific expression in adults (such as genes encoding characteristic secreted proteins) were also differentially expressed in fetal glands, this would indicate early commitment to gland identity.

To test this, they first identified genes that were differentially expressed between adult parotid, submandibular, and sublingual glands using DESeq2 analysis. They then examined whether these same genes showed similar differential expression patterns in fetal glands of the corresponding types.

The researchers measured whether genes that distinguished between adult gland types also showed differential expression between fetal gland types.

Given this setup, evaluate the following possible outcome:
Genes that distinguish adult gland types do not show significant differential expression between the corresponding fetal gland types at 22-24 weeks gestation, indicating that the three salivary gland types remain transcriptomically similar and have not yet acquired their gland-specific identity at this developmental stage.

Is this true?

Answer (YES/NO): YES